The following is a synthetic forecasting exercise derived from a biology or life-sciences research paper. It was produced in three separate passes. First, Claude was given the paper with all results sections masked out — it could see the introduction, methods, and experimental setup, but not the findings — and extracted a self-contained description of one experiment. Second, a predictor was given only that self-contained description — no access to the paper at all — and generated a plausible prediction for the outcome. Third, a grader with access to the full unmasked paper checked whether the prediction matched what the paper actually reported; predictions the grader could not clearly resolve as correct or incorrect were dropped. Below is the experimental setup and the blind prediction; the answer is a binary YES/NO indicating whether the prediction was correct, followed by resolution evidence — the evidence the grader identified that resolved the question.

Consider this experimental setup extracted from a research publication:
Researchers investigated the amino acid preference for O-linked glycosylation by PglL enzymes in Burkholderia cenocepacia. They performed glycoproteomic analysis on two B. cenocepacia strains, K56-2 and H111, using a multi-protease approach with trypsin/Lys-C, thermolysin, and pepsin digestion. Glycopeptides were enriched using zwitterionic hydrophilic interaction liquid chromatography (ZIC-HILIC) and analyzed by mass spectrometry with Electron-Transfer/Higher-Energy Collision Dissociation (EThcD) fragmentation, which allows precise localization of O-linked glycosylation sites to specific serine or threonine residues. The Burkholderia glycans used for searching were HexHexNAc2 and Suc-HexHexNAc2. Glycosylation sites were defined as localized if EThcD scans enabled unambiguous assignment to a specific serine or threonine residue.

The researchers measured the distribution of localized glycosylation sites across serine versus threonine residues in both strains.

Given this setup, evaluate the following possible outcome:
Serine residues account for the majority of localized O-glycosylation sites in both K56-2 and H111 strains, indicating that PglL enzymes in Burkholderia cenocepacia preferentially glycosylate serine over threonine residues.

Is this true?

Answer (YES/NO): YES